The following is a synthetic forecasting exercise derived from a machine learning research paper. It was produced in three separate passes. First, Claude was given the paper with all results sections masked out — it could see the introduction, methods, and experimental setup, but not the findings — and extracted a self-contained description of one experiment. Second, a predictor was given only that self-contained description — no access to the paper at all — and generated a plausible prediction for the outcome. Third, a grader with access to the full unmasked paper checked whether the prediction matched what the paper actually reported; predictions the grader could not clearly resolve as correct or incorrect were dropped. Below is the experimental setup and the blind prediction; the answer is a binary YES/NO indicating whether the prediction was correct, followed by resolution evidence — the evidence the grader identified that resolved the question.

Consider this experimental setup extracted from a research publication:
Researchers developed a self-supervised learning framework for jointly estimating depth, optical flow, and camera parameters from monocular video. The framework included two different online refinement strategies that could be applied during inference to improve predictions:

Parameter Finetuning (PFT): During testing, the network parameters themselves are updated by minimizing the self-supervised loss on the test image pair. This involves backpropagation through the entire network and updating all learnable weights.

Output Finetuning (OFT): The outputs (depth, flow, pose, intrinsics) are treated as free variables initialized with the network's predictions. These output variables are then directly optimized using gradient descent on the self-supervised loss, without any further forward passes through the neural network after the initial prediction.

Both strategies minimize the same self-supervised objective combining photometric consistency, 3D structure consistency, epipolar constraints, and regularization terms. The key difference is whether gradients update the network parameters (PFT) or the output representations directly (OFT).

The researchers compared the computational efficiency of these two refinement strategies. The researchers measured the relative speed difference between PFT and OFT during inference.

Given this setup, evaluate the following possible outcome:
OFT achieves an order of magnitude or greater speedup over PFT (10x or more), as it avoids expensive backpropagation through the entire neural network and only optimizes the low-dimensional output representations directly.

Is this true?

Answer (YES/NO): YES